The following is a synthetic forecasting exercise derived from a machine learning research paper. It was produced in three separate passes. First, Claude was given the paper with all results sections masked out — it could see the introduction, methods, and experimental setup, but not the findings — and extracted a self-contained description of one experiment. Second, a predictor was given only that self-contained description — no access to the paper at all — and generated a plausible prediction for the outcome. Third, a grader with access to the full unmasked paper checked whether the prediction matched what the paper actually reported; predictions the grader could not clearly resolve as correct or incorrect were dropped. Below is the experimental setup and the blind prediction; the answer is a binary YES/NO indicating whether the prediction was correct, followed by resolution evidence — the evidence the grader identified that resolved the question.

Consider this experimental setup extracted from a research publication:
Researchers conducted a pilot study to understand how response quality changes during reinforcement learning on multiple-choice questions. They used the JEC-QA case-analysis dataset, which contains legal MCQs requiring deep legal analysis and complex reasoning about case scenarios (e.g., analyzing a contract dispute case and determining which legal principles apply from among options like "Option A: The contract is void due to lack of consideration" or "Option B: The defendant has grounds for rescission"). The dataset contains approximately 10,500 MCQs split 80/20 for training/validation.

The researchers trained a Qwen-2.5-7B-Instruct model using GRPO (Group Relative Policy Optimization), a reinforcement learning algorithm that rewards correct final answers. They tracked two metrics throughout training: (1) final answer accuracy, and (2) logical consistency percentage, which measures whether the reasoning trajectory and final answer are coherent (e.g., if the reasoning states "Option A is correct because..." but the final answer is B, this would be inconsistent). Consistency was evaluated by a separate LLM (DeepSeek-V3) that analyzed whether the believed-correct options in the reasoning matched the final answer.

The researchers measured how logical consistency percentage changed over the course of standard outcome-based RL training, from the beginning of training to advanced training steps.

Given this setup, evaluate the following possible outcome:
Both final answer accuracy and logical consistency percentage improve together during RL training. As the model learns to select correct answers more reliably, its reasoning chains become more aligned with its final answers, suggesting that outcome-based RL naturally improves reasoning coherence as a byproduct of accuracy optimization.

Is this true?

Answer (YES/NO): NO